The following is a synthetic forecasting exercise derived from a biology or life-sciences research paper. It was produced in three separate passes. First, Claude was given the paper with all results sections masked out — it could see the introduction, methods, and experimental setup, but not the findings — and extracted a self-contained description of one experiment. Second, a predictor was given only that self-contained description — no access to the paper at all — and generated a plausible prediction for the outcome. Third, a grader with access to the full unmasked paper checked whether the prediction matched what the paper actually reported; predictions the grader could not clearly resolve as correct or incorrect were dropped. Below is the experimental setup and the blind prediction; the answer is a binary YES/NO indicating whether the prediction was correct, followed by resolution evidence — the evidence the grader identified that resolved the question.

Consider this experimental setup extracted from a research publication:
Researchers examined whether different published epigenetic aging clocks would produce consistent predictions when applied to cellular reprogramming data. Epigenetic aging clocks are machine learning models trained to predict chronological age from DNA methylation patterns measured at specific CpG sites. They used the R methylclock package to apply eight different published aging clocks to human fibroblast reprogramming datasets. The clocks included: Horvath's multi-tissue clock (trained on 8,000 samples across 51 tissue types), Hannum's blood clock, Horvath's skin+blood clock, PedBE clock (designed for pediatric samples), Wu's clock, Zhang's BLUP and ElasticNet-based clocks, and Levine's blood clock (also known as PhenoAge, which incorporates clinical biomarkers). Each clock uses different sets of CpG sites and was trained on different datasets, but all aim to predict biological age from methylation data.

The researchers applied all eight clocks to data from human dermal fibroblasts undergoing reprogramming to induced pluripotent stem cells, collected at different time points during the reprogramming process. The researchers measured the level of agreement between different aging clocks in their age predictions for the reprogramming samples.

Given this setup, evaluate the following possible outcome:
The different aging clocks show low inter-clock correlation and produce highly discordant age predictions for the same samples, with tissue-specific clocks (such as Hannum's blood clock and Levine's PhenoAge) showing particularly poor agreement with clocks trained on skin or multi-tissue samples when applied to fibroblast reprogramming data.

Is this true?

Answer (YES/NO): NO